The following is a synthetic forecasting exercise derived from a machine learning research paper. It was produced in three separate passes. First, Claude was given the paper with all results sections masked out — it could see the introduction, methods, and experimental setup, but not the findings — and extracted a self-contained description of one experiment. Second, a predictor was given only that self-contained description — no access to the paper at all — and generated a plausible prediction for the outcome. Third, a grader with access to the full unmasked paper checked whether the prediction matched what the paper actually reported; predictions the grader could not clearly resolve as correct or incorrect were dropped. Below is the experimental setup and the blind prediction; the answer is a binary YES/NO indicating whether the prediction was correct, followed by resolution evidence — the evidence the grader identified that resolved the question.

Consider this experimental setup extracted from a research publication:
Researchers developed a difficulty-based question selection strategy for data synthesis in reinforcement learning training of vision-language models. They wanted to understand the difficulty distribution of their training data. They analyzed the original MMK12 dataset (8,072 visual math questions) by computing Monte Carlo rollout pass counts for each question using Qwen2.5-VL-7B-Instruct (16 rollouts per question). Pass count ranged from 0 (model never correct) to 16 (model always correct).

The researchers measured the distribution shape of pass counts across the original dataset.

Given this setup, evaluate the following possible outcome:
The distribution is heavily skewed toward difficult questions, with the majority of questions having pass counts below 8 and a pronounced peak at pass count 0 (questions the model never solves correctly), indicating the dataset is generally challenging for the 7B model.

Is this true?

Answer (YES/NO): NO